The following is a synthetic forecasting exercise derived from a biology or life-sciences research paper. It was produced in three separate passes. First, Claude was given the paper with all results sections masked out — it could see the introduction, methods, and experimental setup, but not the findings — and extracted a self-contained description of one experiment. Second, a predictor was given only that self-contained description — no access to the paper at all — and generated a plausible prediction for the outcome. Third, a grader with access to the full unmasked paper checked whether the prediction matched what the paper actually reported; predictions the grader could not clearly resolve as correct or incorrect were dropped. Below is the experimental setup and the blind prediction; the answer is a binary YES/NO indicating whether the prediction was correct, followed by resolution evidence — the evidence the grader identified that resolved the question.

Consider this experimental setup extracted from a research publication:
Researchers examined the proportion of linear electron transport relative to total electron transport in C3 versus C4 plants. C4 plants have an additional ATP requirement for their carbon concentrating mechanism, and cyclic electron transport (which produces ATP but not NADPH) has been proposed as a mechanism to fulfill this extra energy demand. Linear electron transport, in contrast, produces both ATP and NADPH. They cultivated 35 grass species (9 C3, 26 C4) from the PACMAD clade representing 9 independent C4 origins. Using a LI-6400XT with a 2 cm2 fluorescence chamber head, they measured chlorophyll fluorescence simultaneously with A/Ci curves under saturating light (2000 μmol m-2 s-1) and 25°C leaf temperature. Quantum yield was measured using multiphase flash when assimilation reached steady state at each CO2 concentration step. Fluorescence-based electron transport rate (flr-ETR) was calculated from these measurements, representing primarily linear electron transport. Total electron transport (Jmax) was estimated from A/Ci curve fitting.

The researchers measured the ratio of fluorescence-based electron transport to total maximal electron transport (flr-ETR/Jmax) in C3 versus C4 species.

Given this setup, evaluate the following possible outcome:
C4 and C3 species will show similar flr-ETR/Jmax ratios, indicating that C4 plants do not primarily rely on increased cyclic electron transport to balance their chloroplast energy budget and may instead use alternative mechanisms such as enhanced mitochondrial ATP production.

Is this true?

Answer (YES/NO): NO